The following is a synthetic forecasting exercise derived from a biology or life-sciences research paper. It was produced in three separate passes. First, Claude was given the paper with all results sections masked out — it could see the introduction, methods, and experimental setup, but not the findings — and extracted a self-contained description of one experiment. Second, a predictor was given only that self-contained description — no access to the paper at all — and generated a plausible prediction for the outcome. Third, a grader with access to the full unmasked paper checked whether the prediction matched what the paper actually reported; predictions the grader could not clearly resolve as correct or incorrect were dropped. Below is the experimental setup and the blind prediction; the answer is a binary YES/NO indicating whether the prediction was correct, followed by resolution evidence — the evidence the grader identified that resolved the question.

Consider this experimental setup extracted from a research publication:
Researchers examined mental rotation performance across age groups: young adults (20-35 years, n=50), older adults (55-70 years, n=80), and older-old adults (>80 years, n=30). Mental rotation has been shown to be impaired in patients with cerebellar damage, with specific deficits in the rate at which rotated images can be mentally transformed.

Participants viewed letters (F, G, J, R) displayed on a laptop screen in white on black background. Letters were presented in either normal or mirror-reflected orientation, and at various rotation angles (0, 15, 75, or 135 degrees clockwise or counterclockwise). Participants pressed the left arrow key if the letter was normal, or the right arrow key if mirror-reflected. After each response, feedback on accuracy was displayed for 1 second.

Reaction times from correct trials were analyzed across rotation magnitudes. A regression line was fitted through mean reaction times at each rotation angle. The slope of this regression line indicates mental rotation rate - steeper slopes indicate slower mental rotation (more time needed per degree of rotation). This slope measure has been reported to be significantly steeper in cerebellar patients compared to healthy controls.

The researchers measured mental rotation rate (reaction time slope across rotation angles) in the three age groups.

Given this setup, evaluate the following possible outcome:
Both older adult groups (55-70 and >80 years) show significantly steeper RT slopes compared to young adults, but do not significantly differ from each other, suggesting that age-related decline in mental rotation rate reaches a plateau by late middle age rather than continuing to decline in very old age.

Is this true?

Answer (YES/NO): NO